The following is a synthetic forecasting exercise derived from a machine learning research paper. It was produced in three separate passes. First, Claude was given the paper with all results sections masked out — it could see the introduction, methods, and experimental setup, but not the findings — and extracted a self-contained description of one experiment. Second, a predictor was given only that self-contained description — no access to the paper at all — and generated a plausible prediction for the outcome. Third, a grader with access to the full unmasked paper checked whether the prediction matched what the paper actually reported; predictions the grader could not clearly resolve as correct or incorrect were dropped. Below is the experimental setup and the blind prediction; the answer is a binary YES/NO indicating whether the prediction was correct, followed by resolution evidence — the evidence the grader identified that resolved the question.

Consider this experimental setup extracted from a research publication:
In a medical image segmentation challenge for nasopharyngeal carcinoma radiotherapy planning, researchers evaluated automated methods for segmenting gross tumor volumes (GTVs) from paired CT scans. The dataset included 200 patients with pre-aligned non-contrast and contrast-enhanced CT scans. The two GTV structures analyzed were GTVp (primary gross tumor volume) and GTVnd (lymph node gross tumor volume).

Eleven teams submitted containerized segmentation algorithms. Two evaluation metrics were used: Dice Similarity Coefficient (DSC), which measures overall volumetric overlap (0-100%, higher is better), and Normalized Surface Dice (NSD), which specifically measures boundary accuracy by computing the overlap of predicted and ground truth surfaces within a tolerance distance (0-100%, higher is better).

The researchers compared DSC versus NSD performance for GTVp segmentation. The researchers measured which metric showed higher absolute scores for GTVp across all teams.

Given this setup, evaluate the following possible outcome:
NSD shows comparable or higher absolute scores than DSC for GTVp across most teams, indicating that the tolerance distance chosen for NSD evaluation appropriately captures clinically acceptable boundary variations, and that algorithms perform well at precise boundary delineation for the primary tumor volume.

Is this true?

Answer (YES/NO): NO